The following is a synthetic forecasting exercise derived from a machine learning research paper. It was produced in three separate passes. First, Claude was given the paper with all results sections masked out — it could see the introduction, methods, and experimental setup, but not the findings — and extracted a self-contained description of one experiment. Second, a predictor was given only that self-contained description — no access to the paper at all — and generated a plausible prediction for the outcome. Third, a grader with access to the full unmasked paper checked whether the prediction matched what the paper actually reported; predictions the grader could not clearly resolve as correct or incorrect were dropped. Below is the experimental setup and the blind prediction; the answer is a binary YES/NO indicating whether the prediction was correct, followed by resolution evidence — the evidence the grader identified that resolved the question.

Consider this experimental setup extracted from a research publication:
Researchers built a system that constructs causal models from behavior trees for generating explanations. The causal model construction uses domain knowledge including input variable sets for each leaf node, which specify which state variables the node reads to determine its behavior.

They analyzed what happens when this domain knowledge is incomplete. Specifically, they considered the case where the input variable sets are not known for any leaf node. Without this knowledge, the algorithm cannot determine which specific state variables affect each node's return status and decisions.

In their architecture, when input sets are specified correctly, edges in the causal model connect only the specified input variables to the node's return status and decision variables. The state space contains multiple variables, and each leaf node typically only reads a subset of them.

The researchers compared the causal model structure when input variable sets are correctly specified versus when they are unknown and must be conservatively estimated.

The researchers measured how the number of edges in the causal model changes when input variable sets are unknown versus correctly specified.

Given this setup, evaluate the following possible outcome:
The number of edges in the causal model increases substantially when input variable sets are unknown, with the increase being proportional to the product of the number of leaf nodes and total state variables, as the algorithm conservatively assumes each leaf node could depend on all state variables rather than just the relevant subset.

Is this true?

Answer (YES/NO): YES